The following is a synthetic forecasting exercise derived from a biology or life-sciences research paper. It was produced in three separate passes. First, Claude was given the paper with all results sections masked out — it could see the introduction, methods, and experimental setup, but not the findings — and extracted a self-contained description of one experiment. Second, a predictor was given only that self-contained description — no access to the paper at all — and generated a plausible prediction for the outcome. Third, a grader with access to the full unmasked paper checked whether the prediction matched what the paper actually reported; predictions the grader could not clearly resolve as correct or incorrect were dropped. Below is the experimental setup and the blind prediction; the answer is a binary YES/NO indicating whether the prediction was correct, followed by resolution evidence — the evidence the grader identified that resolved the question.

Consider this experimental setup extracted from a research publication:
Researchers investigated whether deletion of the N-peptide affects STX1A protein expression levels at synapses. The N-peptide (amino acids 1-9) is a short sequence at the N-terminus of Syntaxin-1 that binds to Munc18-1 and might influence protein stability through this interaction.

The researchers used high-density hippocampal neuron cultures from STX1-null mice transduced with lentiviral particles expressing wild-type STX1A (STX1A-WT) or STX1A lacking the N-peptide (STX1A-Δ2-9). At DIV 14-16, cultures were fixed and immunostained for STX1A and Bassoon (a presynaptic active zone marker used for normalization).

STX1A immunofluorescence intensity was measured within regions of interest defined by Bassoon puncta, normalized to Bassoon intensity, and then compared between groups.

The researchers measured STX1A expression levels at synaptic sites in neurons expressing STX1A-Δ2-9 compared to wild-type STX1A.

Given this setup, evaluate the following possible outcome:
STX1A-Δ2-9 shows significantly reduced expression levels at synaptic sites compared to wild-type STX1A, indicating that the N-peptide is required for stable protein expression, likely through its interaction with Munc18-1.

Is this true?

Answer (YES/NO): NO